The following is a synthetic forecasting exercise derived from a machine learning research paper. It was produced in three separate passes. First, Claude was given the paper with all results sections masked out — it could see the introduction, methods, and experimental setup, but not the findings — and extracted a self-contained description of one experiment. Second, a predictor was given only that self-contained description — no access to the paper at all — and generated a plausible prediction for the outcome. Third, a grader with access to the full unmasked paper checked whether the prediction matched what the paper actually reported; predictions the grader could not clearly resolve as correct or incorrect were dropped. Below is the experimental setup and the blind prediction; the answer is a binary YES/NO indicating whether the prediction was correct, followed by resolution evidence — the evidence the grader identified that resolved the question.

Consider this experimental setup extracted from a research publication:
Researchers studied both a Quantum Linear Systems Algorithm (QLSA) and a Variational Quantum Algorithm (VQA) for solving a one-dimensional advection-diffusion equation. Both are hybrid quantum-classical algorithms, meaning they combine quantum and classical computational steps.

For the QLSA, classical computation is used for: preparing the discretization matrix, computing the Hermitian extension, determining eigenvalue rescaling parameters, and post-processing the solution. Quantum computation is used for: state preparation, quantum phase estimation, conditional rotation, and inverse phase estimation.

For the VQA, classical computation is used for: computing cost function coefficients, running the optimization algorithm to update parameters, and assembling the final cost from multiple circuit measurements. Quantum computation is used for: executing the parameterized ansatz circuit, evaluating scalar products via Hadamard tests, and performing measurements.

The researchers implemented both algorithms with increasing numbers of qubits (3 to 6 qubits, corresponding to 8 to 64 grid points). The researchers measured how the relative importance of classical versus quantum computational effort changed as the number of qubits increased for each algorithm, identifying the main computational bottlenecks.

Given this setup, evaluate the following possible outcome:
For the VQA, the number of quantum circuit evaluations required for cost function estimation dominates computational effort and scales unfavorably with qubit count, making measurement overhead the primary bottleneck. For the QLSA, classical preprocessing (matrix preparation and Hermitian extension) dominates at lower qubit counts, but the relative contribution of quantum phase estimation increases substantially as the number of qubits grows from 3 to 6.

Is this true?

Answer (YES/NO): NO